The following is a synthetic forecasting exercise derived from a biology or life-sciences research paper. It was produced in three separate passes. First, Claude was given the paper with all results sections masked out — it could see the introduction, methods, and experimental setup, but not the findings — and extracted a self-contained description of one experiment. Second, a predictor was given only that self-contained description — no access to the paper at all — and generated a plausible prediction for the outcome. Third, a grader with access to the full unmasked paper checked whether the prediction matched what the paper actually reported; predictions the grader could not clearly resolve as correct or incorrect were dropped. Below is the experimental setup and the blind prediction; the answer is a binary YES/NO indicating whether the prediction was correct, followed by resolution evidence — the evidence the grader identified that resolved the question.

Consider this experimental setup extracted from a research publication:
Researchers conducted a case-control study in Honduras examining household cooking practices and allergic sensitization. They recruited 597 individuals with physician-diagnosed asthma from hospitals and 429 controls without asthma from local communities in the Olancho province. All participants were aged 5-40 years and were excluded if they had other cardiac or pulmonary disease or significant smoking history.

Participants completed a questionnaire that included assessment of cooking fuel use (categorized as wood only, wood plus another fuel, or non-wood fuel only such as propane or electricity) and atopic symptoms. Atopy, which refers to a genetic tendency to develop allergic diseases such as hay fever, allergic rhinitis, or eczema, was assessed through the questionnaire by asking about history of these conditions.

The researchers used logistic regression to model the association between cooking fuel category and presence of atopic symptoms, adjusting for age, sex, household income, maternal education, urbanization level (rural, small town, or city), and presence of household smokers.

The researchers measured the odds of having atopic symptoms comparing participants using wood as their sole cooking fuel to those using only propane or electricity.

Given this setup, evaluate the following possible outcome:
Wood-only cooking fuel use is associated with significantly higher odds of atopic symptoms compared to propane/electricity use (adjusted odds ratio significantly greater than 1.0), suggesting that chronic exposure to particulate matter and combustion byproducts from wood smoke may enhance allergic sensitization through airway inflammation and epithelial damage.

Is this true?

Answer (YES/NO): YES